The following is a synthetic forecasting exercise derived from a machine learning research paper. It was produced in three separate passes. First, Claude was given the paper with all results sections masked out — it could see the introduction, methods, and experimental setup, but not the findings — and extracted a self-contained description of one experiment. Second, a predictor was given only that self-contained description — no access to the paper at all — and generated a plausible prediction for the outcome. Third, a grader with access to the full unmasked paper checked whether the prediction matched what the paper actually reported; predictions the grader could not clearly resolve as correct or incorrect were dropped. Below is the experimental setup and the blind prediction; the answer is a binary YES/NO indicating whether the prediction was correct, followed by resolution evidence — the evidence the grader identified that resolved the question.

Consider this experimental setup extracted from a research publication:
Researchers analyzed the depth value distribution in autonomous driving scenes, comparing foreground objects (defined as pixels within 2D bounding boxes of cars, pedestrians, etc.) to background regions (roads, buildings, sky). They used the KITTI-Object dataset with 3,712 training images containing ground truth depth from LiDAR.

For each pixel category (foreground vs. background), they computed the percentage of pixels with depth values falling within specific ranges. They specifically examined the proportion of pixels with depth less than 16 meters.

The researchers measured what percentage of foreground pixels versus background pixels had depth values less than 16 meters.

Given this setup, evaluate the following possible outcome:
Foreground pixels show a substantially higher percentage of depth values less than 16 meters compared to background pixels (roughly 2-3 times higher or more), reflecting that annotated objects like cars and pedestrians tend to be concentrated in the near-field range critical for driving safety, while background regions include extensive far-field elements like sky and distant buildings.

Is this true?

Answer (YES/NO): NO